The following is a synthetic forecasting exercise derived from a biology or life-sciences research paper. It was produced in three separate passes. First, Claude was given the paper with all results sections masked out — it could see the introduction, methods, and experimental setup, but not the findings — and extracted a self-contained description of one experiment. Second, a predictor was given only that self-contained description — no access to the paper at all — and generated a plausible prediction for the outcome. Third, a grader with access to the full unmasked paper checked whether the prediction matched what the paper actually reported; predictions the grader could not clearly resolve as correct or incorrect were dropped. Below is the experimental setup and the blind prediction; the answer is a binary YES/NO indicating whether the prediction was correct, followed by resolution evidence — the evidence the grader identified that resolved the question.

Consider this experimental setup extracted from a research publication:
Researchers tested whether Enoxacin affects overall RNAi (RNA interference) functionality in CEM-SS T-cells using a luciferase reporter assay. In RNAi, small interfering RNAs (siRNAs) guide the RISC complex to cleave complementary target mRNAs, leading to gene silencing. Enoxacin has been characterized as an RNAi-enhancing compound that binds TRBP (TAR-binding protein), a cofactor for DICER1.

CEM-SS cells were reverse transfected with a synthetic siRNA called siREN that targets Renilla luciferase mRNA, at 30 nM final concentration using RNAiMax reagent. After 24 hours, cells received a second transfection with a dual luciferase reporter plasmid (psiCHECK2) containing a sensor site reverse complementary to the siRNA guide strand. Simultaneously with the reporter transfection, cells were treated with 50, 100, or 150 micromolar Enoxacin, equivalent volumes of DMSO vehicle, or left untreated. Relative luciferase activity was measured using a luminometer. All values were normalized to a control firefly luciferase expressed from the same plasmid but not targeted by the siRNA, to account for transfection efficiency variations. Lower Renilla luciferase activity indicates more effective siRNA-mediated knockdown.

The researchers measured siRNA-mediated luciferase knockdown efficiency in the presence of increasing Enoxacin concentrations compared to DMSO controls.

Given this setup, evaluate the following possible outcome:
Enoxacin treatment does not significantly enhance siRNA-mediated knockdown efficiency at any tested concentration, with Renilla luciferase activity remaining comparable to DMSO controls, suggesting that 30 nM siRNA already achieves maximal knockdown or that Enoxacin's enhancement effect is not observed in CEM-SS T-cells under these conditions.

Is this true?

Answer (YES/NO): NO